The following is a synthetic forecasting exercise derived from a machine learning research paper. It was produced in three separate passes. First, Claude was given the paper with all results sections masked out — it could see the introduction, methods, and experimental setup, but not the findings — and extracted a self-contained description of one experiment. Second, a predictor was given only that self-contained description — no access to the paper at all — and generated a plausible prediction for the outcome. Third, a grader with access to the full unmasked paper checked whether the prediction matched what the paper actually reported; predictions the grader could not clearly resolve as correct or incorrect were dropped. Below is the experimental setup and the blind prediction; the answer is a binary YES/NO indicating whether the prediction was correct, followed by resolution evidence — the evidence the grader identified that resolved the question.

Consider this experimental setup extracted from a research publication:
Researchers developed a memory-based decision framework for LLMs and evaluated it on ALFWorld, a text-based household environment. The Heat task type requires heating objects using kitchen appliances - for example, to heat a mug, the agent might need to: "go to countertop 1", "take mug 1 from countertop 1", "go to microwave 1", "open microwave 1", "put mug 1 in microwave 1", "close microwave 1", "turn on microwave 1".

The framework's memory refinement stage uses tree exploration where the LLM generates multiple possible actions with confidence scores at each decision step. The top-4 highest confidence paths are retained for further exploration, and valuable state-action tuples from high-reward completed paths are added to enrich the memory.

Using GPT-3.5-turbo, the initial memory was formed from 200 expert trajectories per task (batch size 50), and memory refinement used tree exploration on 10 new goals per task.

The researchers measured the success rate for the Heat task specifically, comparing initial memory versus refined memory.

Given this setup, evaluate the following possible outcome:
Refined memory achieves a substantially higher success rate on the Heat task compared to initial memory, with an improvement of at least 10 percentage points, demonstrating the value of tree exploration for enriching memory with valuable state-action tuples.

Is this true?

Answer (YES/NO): NO